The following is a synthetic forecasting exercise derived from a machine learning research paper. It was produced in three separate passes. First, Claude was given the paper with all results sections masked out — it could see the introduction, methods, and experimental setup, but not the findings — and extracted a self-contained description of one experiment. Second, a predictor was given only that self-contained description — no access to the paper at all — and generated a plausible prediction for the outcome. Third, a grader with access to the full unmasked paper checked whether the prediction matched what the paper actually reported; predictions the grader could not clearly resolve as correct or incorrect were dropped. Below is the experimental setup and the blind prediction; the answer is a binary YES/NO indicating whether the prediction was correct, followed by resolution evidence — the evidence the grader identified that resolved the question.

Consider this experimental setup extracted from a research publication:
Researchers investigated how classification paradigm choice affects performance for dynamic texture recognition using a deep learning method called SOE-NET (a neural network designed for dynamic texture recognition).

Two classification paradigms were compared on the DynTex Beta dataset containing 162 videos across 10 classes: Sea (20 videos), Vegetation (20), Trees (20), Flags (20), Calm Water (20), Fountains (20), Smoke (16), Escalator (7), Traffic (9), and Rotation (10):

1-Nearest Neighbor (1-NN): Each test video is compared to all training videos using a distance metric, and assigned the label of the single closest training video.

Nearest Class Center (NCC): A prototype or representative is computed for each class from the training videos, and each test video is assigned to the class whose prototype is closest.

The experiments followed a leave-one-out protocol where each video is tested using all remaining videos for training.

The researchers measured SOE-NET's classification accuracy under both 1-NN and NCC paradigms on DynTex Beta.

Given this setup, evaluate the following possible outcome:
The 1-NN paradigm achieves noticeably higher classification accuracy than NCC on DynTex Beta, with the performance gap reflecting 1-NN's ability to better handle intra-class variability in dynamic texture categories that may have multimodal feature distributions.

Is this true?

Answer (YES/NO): YES